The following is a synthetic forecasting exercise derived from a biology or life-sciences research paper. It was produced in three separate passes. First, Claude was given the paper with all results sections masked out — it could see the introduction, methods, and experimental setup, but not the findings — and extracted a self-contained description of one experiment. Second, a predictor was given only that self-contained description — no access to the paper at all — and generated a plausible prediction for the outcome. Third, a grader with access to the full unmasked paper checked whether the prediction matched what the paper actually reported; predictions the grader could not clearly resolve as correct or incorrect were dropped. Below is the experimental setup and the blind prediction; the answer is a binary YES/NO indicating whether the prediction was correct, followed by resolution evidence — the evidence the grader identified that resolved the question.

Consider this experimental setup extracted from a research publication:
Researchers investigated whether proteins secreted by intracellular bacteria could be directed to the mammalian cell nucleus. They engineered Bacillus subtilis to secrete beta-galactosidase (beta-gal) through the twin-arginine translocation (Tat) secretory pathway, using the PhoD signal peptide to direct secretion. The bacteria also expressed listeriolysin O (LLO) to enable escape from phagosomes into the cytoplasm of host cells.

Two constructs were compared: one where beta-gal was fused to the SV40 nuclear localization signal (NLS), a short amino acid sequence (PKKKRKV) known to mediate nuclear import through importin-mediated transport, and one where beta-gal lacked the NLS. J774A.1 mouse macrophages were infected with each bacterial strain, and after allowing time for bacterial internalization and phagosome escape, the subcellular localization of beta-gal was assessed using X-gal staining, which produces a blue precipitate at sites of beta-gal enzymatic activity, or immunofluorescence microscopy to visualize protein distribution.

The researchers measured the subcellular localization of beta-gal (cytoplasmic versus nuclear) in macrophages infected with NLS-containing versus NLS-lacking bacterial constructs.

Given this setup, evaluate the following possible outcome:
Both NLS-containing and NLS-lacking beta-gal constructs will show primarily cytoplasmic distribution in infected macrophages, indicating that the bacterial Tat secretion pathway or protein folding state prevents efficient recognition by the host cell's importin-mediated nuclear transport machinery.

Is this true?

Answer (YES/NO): NO